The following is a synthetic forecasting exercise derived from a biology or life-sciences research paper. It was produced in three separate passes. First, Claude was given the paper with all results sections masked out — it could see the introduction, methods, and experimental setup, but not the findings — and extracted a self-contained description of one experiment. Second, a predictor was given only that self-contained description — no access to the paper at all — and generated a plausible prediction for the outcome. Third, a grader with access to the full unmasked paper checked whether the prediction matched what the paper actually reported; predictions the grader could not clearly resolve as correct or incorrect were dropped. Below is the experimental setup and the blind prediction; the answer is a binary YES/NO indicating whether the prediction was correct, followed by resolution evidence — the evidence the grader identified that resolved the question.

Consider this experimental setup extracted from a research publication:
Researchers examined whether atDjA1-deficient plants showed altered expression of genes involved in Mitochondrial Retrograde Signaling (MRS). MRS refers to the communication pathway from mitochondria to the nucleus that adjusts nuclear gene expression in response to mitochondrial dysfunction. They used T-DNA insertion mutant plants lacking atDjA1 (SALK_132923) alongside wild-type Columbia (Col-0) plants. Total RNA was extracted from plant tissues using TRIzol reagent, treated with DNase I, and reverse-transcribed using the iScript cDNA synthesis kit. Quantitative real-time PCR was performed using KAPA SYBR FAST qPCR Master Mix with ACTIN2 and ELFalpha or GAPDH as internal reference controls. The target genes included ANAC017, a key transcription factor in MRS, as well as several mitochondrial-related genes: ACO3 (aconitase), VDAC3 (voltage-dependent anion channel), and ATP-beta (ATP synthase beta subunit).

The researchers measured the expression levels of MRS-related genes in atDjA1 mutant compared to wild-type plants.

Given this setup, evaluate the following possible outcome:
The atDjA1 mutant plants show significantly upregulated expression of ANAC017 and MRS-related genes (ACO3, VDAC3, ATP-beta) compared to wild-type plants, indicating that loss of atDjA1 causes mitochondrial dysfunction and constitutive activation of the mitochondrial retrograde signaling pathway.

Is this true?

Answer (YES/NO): YES